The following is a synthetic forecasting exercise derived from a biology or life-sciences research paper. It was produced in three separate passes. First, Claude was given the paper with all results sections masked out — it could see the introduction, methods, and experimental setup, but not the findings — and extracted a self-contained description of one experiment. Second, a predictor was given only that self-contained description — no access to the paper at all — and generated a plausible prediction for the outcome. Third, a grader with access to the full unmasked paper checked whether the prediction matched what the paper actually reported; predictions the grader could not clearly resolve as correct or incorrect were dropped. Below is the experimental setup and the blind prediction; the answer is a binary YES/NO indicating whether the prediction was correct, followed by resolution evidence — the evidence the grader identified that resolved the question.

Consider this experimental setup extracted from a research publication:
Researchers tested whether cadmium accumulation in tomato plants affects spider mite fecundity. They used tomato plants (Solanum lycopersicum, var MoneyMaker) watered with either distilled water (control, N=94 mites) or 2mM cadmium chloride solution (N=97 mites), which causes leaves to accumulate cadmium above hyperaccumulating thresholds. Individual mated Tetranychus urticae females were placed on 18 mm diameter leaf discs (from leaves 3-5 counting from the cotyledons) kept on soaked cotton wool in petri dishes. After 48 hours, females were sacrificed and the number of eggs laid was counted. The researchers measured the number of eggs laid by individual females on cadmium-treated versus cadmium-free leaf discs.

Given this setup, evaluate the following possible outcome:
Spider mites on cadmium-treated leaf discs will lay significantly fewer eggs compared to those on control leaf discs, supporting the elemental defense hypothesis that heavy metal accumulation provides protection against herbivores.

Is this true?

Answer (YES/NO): YES